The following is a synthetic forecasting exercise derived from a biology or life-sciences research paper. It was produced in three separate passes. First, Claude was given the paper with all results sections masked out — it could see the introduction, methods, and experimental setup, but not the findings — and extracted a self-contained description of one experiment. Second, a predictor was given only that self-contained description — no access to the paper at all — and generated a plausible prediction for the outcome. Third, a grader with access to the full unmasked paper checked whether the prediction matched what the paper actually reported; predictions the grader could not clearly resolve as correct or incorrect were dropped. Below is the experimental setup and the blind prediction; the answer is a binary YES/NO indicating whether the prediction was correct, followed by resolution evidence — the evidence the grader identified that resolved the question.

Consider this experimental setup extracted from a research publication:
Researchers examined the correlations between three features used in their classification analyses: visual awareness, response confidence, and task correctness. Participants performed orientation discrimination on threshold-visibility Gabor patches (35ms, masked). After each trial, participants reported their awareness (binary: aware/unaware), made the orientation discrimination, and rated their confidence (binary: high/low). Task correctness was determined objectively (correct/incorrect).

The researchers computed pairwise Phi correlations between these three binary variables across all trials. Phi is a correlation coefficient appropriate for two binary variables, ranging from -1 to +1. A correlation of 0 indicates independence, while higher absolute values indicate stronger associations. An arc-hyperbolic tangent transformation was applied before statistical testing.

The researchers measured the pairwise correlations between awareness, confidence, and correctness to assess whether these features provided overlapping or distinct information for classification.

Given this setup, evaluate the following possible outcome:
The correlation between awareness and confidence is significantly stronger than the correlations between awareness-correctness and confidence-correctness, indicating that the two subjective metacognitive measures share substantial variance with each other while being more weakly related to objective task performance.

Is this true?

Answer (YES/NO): NO